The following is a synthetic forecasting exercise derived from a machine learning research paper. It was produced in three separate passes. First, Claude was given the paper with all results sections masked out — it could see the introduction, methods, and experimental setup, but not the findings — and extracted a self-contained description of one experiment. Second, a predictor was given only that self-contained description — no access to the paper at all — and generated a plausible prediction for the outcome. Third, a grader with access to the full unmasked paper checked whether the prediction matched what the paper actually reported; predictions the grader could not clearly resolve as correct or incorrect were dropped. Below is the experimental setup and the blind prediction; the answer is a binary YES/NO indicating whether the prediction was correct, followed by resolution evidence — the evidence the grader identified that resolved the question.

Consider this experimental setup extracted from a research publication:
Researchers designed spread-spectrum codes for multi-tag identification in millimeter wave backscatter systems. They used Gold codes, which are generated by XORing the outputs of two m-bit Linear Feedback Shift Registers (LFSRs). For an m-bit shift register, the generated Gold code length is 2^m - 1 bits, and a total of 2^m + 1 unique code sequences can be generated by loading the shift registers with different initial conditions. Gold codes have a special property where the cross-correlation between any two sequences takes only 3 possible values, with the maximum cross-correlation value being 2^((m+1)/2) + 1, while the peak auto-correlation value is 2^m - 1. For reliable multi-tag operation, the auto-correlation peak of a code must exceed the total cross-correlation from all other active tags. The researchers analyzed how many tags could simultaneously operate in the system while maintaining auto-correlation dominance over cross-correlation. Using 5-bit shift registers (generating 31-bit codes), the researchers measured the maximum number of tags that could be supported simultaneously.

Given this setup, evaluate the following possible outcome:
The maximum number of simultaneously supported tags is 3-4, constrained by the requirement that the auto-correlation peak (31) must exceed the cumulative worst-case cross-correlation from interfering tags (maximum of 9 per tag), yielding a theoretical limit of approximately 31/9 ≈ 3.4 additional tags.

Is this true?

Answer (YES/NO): YES